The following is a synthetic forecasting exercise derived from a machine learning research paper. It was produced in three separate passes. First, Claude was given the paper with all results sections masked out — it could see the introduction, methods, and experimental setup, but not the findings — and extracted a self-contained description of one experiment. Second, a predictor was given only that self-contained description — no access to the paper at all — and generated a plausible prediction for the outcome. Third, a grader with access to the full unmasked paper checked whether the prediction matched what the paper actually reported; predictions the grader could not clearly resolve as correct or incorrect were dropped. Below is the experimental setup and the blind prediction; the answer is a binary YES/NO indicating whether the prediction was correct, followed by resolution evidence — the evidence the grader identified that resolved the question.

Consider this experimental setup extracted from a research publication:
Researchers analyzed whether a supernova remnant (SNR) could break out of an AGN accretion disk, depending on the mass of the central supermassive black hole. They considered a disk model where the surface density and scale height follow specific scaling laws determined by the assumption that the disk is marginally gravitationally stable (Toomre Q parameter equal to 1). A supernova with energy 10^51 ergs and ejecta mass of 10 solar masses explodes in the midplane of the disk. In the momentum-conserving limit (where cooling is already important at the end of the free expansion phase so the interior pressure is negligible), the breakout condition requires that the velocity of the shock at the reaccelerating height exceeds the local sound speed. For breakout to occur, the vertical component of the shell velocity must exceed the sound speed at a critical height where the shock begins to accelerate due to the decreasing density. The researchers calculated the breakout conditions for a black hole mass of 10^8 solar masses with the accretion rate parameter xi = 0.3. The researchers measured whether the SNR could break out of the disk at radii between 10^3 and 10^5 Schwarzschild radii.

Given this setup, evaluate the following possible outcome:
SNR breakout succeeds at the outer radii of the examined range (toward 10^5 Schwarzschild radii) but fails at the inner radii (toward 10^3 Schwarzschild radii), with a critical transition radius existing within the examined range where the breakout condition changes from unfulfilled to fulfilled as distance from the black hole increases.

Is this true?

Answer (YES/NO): NO